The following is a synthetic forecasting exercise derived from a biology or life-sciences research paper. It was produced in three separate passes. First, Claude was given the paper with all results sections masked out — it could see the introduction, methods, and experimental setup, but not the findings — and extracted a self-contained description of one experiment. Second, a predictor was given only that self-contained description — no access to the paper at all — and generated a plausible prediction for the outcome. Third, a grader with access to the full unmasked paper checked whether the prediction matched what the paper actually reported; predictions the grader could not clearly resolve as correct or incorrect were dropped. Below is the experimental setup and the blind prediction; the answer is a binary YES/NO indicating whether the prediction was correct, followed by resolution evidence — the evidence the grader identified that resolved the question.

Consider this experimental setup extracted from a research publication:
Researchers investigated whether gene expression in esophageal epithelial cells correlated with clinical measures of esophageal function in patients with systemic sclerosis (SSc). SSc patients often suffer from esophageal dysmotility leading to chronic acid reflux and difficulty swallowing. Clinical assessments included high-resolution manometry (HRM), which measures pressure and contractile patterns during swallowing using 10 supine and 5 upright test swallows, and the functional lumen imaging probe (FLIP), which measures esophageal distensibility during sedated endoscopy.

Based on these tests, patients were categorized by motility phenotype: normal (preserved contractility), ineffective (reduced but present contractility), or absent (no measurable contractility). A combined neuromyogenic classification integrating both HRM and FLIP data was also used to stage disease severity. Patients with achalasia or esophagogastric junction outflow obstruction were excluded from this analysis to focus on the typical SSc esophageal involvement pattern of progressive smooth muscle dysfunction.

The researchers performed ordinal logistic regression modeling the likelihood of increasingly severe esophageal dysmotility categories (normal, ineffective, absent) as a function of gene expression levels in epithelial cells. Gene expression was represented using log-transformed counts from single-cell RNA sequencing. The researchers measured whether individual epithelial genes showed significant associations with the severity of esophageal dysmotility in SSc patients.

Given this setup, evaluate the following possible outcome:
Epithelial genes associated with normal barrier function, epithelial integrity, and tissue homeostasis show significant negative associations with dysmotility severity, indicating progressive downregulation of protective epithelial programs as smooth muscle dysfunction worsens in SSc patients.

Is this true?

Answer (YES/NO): NO